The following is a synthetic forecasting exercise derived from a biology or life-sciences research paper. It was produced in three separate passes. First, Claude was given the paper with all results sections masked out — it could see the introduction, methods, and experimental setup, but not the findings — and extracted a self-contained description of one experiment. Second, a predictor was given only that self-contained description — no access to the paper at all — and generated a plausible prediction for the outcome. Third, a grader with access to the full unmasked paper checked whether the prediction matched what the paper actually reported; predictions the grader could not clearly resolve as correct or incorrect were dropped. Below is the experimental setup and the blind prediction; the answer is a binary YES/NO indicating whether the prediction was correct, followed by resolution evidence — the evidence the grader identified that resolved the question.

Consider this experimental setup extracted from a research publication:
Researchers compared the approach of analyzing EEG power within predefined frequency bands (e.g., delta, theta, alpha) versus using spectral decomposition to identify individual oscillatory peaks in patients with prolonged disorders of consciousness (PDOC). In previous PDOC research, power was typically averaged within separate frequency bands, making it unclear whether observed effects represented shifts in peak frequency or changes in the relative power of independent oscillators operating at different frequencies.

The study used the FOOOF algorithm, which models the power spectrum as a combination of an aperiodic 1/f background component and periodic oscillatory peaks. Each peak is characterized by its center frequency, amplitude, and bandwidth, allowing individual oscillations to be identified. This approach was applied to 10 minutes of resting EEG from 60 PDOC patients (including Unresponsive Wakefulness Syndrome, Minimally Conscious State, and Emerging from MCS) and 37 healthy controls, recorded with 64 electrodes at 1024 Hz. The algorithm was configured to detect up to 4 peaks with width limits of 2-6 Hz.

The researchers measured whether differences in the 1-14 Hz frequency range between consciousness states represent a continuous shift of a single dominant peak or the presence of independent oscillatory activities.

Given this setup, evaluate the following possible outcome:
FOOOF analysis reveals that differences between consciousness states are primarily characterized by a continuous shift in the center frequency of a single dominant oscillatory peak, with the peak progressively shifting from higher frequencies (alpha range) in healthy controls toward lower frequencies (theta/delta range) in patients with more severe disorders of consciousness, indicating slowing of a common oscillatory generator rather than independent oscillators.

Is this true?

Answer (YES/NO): YES